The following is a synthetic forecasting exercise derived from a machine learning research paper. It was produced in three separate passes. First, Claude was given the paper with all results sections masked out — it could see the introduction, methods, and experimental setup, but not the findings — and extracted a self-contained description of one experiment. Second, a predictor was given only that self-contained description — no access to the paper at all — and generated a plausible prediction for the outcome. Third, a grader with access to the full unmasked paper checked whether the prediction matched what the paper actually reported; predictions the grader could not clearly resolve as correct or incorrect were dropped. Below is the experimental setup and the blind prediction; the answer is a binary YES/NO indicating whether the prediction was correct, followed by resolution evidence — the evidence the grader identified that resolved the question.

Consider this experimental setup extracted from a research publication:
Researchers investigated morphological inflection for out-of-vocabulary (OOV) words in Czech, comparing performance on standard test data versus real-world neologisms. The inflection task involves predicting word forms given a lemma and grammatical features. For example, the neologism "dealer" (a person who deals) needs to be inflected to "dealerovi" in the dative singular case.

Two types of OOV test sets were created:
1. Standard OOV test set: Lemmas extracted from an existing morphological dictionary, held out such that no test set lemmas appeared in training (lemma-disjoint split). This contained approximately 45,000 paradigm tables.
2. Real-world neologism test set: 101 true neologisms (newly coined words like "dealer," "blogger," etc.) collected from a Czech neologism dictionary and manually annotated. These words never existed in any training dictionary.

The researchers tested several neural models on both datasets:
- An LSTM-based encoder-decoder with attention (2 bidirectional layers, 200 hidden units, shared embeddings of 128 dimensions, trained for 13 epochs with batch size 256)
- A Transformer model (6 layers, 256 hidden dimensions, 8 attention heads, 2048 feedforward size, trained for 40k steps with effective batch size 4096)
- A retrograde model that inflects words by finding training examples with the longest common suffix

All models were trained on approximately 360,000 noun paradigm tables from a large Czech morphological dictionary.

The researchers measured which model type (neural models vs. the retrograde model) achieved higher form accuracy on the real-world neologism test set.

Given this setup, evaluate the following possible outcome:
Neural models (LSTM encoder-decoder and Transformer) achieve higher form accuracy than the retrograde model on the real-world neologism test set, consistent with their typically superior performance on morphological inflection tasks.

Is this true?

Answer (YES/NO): NO